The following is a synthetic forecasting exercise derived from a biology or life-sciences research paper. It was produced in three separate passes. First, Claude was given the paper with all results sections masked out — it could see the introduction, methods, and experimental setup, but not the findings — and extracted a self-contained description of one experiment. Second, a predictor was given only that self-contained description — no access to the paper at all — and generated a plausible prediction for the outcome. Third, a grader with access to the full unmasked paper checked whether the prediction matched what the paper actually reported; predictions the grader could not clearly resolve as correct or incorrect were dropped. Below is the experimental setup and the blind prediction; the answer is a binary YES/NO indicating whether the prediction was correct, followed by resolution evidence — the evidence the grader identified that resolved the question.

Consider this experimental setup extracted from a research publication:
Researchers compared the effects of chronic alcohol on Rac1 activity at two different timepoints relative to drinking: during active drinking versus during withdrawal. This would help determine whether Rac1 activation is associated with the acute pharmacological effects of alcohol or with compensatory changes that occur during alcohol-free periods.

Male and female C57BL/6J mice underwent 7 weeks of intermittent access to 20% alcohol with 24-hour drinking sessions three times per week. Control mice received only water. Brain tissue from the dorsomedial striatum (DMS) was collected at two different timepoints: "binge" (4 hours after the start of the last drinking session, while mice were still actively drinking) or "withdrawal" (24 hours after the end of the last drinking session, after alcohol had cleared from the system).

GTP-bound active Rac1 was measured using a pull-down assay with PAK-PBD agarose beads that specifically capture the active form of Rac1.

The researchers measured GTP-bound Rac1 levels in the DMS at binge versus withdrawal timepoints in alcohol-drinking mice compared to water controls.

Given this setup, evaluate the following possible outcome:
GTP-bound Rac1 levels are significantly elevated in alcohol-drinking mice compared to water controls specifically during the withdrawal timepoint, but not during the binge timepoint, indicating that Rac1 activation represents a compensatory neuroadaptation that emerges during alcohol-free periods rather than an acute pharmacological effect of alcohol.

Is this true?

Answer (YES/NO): NO